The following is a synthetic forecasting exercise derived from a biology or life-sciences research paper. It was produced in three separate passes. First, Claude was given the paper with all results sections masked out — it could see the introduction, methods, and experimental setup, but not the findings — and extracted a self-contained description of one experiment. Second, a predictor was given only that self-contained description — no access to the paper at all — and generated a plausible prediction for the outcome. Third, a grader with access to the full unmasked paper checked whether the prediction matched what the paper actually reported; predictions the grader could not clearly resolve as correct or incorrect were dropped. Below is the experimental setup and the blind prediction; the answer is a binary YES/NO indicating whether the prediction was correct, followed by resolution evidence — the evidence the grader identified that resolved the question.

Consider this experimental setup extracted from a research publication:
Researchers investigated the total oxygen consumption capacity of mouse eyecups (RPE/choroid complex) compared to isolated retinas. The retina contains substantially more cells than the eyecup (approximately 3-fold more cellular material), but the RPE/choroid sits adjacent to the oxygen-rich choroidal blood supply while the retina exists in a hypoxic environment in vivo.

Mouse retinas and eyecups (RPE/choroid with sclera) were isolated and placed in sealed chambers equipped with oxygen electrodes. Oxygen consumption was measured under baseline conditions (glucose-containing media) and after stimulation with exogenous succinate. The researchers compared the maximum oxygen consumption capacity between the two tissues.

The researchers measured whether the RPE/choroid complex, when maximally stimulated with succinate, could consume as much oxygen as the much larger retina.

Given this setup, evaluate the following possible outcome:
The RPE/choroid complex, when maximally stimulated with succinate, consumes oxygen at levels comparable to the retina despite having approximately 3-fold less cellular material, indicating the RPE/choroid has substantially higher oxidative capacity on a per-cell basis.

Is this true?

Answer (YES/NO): YES